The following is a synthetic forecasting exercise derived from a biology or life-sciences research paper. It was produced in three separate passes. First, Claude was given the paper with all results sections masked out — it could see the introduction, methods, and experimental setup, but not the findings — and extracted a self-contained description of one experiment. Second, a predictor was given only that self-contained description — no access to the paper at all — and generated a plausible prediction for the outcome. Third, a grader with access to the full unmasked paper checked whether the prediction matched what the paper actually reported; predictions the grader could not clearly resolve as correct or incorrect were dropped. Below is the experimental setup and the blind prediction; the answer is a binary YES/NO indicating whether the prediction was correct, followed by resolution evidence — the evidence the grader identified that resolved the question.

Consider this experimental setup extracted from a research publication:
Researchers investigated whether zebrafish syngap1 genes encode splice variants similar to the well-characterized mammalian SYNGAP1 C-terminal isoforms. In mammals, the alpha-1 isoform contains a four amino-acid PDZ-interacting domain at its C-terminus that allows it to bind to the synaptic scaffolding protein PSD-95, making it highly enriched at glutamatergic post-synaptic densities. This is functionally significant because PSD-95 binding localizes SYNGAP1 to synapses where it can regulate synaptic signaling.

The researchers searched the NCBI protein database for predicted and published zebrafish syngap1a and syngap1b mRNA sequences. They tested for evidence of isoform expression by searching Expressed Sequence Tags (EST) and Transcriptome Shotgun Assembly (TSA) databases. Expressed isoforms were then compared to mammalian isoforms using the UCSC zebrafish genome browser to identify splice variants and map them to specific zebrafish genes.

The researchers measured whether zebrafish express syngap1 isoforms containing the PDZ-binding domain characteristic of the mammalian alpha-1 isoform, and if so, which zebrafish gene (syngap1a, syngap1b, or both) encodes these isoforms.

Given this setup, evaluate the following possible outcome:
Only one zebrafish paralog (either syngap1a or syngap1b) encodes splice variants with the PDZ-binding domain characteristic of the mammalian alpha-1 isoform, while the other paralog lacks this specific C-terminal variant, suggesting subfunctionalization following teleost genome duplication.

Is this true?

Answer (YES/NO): YES